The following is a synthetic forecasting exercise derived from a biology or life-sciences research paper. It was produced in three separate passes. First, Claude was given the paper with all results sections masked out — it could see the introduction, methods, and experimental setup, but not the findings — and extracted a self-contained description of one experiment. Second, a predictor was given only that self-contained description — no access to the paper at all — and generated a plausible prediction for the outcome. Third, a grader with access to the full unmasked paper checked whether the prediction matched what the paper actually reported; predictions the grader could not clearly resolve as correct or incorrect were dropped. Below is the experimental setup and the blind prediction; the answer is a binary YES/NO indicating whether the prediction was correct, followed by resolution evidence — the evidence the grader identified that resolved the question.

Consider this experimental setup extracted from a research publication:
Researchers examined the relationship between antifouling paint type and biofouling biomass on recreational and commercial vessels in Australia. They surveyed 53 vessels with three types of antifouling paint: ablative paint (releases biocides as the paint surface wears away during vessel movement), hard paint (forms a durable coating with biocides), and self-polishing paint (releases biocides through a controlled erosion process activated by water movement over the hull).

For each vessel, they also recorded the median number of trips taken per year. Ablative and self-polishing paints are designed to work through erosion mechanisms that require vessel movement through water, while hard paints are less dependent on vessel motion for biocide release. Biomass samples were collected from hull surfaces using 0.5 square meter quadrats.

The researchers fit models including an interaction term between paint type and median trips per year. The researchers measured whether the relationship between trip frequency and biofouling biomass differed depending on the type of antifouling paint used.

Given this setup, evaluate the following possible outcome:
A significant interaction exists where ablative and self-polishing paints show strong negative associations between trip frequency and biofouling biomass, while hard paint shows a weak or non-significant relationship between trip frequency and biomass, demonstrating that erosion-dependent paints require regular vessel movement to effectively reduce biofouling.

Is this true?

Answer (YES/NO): NO